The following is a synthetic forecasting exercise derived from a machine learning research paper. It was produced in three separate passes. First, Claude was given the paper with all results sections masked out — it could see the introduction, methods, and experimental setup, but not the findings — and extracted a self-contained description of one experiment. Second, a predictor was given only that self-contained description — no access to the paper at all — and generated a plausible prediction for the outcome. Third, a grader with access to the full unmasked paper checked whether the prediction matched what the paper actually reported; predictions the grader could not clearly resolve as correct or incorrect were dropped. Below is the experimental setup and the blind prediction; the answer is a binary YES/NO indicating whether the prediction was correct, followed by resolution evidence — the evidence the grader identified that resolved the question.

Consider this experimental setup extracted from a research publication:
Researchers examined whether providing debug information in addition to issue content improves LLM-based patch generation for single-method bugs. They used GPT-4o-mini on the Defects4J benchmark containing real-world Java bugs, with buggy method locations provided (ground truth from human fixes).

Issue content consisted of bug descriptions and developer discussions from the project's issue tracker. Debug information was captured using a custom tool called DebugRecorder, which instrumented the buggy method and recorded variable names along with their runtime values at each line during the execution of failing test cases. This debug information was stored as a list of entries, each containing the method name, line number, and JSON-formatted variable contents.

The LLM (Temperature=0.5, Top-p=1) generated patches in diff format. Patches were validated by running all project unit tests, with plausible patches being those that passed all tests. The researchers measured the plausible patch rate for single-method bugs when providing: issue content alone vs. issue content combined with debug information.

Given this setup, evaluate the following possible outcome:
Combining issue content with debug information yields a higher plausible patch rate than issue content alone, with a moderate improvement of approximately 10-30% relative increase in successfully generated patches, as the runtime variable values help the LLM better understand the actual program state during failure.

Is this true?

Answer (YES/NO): NO